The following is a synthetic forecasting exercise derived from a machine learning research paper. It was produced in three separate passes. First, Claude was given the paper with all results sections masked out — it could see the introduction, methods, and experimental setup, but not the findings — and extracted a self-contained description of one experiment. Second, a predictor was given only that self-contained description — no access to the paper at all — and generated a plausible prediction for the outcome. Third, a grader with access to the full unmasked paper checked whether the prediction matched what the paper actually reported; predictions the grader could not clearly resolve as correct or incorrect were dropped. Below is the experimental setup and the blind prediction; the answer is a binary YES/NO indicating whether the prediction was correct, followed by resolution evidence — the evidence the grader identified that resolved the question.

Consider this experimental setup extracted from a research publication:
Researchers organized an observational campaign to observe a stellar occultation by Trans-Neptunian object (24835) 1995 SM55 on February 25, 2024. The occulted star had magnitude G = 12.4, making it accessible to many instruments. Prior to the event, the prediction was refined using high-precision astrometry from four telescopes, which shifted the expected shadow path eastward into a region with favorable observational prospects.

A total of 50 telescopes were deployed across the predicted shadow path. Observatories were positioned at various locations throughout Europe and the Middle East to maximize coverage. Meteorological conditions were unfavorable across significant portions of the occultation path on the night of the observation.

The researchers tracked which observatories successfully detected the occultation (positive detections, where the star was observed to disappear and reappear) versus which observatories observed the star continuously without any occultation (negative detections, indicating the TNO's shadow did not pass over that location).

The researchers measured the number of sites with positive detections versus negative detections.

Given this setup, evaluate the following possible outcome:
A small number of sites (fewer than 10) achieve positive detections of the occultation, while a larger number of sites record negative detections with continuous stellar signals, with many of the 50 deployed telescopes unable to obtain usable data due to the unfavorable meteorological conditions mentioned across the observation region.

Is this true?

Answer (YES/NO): YES